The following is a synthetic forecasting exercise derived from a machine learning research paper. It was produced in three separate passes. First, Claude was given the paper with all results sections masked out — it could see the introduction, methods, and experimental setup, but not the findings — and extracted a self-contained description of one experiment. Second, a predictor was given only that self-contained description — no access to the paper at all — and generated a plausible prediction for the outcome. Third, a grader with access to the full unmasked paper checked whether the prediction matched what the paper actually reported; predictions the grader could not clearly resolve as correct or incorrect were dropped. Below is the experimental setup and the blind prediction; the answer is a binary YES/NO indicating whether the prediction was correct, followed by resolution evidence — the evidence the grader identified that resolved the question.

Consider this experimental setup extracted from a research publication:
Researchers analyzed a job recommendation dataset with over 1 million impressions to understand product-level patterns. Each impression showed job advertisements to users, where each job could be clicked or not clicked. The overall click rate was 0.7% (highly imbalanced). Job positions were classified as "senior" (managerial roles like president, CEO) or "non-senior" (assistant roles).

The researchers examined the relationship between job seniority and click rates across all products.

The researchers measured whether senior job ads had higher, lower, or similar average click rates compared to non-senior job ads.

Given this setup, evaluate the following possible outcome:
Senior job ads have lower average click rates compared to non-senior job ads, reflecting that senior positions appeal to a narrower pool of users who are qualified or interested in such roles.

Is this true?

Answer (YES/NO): NO